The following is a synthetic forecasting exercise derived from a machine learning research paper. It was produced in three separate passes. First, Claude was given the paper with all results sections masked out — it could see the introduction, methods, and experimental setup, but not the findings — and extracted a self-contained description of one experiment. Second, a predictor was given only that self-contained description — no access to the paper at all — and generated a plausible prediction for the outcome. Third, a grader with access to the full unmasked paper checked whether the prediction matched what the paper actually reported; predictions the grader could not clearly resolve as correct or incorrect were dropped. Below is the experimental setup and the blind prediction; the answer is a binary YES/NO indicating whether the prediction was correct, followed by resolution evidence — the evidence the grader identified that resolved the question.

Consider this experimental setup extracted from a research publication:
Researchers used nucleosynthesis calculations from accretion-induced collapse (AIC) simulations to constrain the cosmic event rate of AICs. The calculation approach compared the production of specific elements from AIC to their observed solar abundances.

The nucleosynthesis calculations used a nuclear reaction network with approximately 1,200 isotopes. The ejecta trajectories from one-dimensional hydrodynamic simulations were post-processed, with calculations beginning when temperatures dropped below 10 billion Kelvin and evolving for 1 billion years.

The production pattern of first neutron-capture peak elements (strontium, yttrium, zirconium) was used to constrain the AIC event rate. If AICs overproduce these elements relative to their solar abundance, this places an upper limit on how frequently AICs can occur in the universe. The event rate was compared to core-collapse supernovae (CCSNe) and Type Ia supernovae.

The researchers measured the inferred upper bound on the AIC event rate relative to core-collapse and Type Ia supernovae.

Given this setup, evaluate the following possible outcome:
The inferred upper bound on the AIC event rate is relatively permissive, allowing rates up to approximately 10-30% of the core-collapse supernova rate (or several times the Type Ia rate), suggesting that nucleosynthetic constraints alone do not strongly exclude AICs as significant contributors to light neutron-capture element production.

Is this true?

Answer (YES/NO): NO